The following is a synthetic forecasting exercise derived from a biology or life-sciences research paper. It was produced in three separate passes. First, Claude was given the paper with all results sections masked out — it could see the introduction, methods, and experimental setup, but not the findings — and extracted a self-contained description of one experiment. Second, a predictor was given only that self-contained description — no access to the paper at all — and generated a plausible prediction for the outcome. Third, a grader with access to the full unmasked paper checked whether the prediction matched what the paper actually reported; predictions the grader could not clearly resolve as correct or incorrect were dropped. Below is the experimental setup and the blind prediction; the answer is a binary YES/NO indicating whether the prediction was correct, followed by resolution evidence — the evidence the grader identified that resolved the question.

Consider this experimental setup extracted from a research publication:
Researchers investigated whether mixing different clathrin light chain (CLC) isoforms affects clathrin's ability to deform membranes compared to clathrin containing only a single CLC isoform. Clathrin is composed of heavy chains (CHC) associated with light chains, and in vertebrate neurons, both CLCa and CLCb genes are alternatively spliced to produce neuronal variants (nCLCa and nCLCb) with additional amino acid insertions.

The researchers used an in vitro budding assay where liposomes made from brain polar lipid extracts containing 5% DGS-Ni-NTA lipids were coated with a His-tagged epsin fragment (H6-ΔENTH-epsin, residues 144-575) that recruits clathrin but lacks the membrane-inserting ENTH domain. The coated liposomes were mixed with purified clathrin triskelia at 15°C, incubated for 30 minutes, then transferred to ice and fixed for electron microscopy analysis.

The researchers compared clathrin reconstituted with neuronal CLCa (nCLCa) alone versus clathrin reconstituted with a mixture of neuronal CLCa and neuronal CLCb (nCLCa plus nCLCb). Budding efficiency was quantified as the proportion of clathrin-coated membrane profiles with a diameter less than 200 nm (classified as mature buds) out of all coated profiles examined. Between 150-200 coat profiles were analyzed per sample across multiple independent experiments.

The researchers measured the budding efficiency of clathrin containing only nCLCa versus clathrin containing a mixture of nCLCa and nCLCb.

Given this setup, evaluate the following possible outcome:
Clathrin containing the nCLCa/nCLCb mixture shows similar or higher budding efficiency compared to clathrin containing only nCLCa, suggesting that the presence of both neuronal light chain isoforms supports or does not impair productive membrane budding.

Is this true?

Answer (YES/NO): YES